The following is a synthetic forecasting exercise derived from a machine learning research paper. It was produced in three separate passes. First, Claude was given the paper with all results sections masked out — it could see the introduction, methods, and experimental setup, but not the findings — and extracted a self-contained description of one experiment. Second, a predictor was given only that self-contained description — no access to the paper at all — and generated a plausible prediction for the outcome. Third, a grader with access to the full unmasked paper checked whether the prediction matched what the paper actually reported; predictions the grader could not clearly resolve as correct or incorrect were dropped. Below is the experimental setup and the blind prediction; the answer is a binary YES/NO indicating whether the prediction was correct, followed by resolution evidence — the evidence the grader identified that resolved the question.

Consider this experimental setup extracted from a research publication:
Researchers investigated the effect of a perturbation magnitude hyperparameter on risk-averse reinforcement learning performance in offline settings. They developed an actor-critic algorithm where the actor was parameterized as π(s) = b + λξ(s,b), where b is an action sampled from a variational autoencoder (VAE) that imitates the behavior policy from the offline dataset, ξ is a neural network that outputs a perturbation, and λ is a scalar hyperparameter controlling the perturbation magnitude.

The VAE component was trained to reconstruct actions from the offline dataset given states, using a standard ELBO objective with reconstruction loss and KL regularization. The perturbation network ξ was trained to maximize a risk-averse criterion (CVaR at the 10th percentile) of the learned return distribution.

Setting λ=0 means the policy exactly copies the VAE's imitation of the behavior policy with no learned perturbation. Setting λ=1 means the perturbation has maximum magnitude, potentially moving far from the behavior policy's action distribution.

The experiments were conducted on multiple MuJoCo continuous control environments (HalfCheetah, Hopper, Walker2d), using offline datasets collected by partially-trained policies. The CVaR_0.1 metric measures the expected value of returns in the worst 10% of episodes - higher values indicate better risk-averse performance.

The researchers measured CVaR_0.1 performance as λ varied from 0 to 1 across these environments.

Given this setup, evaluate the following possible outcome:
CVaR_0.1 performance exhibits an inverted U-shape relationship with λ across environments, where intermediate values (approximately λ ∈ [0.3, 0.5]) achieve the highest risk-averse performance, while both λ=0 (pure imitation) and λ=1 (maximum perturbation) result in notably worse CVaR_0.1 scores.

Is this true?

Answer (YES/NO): NO